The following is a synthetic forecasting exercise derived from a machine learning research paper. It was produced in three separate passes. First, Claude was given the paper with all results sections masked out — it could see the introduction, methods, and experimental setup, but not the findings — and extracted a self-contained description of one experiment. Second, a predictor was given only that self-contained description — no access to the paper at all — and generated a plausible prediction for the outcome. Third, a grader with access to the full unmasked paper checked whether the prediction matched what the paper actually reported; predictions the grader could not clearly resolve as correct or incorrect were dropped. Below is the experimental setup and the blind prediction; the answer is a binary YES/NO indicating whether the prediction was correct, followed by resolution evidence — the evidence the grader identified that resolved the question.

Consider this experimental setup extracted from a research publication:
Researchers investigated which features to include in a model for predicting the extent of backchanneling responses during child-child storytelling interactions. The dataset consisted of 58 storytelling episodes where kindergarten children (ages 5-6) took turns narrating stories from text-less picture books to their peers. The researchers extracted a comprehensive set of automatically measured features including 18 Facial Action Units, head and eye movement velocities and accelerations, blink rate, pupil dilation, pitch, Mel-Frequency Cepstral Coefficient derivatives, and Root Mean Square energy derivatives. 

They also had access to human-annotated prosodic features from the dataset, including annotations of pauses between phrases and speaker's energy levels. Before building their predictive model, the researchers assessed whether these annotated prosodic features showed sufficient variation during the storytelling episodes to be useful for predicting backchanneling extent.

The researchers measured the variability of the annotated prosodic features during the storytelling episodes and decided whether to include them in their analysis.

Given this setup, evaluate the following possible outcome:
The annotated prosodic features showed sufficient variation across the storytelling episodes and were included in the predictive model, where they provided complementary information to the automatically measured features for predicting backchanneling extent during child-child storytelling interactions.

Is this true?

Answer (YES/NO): NO